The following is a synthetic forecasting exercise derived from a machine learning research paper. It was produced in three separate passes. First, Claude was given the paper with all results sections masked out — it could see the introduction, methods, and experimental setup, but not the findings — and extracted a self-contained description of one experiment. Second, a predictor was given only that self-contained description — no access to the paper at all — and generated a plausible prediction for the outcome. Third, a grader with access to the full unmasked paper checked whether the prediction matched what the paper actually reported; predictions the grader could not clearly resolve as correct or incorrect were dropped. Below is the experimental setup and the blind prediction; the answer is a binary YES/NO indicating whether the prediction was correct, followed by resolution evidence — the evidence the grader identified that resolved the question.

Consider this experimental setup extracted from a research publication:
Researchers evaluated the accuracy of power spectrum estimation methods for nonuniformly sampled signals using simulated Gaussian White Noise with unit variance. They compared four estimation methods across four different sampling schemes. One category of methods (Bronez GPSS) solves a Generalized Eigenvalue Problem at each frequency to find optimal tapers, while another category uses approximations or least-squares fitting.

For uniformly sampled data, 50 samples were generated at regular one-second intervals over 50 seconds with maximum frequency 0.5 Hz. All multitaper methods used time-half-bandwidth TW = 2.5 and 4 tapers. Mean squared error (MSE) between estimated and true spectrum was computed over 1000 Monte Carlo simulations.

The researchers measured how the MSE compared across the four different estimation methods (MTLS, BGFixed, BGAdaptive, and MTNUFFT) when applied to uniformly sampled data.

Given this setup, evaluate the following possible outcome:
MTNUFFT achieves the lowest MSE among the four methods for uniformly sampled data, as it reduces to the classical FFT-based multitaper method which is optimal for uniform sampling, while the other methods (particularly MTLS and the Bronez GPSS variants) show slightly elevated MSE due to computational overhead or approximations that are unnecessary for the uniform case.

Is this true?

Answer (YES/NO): NO